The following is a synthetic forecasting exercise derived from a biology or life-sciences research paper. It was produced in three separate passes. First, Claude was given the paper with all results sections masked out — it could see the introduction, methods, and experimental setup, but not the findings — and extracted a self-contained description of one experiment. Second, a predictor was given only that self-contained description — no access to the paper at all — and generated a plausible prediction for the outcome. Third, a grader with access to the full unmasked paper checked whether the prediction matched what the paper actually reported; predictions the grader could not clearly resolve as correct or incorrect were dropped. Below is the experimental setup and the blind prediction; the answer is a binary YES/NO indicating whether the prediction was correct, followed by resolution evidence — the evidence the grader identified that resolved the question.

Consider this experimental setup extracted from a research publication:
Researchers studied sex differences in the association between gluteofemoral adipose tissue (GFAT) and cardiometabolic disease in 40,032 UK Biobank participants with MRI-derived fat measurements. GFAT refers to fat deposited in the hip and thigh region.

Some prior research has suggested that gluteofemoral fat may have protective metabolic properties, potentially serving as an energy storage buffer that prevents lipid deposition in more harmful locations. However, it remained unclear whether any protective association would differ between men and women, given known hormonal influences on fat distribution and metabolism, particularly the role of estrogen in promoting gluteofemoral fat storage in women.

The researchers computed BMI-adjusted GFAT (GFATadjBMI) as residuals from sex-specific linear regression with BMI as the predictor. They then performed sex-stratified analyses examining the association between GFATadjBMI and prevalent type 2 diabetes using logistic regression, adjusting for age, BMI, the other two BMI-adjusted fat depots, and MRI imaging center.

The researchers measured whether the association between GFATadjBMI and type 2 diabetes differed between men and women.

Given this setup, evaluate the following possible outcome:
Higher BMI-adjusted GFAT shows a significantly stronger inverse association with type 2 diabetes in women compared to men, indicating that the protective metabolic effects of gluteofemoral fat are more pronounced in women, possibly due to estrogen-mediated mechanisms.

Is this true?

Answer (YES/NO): NO